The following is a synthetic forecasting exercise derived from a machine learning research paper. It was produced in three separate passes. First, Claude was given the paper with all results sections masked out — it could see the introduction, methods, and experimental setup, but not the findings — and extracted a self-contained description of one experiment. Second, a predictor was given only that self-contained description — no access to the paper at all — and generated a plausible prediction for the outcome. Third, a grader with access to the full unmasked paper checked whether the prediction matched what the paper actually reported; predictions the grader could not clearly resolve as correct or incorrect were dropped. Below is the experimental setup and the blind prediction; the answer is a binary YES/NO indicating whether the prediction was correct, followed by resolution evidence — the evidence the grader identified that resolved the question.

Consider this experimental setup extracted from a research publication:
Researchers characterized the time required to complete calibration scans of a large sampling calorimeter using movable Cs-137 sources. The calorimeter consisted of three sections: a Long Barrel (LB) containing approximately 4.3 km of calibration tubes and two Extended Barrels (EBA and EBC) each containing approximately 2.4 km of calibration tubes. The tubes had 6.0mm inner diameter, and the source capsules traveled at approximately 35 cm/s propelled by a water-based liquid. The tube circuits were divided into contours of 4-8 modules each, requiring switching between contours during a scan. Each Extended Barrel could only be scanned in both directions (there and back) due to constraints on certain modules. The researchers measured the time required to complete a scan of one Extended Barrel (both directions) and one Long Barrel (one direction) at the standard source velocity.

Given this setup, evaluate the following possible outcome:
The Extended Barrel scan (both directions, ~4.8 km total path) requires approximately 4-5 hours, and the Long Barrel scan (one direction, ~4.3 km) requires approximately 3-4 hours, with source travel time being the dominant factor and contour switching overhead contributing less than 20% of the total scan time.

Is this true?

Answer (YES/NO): NO